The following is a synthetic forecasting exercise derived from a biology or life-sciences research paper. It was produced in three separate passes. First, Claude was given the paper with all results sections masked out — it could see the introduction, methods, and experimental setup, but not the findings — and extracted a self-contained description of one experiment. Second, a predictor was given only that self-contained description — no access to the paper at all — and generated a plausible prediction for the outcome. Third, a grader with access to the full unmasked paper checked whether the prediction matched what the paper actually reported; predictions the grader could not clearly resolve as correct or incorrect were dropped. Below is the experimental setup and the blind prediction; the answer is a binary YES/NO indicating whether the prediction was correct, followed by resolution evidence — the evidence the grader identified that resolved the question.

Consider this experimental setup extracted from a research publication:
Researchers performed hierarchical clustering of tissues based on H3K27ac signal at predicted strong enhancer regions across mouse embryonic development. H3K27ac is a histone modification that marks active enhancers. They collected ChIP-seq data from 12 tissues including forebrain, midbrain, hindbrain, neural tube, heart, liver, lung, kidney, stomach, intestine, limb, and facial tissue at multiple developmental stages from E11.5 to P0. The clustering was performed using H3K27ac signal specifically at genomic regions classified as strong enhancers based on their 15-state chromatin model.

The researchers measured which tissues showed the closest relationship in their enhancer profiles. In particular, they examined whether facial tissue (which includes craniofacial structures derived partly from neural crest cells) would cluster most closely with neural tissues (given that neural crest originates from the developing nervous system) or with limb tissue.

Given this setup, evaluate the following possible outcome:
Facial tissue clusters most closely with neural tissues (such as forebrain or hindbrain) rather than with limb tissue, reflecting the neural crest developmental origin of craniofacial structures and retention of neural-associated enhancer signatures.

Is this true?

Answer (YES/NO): NO